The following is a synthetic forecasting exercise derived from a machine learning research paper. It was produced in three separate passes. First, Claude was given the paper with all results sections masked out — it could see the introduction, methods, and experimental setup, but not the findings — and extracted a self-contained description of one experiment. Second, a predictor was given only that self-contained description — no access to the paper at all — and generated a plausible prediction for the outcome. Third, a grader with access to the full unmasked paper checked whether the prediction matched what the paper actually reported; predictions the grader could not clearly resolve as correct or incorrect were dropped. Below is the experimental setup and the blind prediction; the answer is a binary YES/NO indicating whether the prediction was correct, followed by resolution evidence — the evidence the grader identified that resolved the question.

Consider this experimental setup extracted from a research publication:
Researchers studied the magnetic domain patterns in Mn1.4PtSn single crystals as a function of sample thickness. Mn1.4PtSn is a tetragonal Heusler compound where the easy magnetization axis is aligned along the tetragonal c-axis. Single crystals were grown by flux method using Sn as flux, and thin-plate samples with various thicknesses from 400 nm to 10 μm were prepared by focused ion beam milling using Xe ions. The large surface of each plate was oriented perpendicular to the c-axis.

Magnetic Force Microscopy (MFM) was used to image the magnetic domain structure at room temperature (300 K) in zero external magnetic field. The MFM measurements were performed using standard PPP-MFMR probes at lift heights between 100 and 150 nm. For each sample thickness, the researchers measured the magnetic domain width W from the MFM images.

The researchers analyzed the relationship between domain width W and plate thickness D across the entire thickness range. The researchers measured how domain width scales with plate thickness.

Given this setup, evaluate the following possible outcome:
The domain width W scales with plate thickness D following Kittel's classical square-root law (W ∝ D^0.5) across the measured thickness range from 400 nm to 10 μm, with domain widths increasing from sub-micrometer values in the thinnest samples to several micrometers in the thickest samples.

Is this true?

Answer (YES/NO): NO